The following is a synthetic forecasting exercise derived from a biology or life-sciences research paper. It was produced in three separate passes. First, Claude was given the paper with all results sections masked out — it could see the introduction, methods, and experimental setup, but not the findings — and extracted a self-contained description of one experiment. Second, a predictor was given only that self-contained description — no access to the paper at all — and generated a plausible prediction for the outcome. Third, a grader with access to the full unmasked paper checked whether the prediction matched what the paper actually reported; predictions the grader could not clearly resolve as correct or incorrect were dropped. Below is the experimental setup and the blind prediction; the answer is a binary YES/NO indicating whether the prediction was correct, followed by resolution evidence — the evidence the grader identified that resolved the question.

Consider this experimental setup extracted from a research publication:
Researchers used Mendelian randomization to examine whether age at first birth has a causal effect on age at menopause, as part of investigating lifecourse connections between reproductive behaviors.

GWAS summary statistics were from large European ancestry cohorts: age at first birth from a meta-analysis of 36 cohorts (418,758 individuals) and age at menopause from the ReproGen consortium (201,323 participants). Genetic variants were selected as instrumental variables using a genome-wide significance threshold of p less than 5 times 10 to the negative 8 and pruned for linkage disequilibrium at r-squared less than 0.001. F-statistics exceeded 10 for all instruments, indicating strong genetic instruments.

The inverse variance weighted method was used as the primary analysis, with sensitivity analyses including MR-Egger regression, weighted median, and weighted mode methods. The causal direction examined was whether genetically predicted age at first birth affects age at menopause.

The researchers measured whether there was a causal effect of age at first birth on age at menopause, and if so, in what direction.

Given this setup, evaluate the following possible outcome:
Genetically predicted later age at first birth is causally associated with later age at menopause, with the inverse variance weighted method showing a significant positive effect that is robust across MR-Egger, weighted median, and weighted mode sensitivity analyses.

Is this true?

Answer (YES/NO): NO